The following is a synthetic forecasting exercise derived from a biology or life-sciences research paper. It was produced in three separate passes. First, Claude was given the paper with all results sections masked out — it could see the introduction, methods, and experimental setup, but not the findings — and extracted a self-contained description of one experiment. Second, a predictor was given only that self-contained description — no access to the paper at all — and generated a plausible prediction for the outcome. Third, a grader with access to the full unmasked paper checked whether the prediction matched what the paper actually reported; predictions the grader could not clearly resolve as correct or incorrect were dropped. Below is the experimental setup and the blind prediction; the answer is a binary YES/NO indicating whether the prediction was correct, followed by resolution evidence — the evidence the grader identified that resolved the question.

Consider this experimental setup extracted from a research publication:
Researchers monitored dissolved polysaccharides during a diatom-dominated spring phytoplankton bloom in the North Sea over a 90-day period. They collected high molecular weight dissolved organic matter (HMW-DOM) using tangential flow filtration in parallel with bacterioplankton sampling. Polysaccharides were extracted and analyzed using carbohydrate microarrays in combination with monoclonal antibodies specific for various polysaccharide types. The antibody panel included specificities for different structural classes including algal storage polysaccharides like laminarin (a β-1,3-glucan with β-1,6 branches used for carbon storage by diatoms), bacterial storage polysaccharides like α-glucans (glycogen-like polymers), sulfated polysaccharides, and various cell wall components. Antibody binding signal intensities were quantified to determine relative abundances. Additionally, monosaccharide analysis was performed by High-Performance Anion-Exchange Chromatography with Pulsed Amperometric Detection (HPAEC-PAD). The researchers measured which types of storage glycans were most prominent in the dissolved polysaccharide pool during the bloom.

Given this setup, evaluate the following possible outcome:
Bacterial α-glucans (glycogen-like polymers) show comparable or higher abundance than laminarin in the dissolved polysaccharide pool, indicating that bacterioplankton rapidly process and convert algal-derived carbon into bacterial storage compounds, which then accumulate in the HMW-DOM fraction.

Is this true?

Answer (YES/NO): NO